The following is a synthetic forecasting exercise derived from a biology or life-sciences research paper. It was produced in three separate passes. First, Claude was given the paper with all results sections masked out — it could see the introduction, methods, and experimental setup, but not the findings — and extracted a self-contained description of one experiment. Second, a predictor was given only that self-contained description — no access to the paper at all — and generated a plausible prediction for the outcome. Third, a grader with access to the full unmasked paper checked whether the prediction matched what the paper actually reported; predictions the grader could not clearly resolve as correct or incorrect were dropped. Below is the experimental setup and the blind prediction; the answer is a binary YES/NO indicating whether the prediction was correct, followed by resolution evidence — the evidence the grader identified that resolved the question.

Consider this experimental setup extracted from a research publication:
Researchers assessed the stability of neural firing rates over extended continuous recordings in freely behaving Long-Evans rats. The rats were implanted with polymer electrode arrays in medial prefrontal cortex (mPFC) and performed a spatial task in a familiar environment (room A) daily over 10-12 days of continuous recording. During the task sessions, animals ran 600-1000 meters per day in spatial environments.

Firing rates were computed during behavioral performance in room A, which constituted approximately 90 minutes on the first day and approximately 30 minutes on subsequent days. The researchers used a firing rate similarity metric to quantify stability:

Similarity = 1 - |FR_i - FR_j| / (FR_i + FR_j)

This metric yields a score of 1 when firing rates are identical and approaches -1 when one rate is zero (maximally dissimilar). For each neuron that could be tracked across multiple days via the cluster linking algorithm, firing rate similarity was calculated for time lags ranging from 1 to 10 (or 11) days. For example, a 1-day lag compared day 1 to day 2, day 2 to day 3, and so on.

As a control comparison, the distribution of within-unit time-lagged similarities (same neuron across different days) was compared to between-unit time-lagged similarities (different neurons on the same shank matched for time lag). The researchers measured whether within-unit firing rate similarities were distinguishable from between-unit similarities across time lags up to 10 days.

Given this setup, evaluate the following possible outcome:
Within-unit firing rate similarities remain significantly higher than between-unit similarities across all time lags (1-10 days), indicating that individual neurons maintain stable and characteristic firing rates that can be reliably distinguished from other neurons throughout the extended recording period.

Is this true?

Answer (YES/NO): YES